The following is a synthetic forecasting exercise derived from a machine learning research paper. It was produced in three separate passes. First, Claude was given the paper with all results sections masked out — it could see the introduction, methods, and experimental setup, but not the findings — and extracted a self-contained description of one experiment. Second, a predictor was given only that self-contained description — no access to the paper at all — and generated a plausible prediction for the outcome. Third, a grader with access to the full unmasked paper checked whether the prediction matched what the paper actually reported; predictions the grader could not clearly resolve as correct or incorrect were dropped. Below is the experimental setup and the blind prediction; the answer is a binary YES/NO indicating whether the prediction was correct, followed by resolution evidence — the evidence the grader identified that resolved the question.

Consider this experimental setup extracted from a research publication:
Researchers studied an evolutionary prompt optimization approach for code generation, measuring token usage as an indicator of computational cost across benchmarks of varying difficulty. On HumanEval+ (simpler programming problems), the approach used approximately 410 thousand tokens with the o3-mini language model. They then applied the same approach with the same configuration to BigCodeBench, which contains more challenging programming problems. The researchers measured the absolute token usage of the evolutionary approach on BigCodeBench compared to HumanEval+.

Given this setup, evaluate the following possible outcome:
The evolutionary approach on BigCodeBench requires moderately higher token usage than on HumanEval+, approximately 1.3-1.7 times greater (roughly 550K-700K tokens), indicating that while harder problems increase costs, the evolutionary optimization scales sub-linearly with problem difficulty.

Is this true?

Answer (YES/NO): NO